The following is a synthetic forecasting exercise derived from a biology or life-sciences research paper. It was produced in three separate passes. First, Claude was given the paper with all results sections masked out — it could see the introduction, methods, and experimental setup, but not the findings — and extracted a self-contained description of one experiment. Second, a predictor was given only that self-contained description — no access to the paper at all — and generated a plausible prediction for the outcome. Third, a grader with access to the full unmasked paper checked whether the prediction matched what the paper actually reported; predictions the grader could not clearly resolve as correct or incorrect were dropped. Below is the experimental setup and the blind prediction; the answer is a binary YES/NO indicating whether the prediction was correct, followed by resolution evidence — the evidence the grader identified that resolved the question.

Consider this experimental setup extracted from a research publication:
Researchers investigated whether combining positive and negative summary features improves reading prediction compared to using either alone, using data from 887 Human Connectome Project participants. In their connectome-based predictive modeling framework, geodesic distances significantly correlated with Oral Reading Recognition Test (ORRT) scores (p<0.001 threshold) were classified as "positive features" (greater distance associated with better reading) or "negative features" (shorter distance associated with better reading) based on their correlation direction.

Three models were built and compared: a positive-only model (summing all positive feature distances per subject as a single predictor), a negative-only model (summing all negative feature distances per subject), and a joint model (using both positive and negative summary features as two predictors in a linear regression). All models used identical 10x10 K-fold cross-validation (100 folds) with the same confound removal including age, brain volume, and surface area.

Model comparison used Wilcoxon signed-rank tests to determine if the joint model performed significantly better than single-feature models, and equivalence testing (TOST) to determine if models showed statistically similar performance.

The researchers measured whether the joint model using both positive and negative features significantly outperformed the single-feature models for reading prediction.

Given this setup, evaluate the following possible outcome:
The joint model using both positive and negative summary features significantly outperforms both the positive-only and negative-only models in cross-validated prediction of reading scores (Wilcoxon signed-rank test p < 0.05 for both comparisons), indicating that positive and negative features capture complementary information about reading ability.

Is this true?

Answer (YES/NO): YES